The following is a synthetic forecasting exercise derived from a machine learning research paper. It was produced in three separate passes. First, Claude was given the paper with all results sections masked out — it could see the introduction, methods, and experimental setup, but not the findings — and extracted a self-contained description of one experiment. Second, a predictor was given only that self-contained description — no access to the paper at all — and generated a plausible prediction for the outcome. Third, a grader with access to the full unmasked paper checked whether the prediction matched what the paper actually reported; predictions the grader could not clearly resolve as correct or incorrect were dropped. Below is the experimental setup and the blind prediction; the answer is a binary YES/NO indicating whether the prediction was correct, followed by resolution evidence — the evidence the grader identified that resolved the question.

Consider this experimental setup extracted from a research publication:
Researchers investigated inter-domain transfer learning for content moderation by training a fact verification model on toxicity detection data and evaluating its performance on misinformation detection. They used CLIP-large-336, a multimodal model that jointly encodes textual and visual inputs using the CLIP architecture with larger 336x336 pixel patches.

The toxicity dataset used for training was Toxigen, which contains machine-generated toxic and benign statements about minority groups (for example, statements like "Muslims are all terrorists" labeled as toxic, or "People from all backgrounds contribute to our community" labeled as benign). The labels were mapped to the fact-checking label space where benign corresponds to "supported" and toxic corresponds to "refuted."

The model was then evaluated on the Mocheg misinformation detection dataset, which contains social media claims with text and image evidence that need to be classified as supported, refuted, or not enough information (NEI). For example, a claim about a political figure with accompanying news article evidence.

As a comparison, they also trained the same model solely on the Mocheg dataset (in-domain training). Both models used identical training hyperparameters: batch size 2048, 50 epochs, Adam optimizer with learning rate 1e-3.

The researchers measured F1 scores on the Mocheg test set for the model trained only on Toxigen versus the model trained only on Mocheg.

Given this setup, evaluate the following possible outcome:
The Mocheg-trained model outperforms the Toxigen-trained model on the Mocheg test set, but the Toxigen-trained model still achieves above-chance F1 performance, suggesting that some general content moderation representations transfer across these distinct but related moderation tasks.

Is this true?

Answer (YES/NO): NO